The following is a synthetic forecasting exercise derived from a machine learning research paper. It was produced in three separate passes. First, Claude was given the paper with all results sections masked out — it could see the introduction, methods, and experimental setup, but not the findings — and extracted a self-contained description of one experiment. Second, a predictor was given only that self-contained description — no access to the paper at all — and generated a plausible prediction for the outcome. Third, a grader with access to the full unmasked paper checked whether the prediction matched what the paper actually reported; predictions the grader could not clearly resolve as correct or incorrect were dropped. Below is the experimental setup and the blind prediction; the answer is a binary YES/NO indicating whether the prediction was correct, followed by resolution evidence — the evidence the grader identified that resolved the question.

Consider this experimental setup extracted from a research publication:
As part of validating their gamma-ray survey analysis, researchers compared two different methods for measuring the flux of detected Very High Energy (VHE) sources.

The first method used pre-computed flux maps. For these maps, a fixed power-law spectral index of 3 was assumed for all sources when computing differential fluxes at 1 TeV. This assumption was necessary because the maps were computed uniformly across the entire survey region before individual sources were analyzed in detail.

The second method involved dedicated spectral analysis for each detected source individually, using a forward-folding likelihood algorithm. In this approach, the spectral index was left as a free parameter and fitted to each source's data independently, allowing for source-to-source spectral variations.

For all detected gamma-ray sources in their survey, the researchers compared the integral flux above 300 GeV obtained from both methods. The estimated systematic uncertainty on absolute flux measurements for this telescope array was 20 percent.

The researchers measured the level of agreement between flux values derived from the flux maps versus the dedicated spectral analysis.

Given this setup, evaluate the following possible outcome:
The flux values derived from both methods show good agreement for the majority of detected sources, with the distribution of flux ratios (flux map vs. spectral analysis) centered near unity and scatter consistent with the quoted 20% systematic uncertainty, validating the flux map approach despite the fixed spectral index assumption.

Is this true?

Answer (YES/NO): YES